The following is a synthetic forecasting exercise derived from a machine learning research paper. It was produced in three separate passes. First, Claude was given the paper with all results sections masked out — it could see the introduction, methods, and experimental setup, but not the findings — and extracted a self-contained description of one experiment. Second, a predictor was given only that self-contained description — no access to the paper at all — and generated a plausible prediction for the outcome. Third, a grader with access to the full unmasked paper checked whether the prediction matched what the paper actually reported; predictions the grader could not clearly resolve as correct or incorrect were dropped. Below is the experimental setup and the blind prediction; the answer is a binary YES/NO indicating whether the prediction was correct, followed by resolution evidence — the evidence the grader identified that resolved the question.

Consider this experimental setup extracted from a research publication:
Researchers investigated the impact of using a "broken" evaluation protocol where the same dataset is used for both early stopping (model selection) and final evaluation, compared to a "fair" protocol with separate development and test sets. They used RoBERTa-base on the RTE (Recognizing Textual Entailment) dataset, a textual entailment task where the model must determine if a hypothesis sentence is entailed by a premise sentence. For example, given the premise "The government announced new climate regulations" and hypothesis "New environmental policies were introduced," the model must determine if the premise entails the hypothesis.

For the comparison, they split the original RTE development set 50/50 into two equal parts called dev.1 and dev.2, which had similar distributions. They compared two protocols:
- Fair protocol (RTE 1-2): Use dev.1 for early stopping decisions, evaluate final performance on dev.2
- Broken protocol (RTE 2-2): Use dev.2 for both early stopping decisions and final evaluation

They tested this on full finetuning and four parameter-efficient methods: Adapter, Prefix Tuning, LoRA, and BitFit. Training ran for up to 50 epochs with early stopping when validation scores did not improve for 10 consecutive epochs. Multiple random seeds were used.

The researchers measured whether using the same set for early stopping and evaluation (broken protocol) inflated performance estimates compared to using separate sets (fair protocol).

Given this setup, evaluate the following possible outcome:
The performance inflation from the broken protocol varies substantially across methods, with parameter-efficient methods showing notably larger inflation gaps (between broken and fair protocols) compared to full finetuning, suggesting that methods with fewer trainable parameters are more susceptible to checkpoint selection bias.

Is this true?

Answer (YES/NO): YES